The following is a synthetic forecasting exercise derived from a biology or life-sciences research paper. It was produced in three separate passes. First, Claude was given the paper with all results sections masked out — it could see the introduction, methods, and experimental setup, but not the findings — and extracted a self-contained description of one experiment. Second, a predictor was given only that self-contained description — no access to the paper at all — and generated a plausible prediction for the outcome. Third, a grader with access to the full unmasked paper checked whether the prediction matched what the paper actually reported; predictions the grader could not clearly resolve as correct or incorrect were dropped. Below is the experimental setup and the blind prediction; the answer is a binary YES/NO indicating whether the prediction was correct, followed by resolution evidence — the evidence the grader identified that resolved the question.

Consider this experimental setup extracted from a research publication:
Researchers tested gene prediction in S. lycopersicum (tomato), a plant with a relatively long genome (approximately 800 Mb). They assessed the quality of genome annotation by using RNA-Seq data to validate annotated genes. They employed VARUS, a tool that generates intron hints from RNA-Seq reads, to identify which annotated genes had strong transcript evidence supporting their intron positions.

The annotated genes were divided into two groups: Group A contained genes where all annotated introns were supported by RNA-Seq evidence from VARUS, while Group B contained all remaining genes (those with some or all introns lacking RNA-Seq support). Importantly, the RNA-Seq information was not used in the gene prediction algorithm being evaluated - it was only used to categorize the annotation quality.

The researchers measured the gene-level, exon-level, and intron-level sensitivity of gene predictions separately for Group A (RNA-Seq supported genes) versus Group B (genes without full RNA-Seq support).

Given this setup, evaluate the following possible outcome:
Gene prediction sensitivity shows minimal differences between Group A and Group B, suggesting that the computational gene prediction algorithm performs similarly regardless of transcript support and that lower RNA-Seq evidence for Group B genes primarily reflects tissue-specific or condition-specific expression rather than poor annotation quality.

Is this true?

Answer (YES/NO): NO